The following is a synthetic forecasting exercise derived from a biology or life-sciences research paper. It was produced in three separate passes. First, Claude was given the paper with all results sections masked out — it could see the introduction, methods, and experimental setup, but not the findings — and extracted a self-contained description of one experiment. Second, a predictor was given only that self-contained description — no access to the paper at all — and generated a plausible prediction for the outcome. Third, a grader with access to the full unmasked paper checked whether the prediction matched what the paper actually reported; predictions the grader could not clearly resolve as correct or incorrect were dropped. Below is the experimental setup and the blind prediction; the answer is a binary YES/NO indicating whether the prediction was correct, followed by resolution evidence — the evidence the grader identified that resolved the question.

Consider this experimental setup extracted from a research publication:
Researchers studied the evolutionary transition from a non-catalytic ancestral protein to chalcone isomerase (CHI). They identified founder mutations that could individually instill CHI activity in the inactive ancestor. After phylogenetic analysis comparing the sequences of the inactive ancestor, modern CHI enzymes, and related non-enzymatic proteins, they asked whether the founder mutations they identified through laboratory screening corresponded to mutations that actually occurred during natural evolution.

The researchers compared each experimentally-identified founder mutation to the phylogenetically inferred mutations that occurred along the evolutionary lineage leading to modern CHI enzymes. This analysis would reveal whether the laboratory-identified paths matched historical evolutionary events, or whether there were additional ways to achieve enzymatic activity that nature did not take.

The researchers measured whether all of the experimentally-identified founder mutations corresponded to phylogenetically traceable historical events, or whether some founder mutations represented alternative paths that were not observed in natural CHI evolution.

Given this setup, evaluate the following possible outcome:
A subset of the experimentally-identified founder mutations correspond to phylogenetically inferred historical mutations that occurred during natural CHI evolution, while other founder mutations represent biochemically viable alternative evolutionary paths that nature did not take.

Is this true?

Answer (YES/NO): YES